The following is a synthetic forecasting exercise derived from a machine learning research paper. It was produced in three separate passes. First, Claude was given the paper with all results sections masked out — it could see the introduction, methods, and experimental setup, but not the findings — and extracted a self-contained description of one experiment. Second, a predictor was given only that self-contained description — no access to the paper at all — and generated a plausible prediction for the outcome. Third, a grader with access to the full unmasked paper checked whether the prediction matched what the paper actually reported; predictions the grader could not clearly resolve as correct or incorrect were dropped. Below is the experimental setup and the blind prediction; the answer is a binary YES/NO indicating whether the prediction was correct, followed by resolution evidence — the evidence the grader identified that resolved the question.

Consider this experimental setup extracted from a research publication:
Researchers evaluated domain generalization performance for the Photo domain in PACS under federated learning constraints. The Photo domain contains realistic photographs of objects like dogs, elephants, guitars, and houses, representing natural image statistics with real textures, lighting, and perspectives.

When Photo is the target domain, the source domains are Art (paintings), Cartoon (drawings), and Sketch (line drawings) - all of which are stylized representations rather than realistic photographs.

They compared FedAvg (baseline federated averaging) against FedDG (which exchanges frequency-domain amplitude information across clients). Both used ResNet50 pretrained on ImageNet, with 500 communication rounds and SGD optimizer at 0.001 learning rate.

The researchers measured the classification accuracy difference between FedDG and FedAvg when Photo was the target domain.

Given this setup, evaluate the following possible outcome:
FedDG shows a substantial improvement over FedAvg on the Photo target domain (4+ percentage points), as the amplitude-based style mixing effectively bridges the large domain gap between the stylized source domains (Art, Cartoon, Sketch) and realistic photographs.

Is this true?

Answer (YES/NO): NO